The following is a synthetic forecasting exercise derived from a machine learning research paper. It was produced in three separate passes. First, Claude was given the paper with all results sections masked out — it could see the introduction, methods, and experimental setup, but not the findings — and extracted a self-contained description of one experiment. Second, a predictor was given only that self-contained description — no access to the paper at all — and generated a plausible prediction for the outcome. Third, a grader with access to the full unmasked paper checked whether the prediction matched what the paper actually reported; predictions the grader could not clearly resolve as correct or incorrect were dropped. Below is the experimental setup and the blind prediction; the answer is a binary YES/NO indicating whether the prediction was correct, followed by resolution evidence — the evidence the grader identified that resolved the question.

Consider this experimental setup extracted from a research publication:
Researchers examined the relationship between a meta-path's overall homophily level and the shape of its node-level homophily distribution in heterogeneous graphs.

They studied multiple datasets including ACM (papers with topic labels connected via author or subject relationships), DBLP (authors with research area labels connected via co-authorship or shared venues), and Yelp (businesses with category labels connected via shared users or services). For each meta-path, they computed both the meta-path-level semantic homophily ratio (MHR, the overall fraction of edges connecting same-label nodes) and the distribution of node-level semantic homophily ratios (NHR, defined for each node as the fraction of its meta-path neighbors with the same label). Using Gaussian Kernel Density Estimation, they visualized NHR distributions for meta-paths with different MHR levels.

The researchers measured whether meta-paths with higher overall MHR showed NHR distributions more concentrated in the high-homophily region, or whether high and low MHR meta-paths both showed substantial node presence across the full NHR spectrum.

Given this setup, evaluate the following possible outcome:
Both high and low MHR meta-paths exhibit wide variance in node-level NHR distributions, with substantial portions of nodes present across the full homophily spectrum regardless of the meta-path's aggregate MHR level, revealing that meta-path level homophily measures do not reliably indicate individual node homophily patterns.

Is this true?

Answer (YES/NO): YES